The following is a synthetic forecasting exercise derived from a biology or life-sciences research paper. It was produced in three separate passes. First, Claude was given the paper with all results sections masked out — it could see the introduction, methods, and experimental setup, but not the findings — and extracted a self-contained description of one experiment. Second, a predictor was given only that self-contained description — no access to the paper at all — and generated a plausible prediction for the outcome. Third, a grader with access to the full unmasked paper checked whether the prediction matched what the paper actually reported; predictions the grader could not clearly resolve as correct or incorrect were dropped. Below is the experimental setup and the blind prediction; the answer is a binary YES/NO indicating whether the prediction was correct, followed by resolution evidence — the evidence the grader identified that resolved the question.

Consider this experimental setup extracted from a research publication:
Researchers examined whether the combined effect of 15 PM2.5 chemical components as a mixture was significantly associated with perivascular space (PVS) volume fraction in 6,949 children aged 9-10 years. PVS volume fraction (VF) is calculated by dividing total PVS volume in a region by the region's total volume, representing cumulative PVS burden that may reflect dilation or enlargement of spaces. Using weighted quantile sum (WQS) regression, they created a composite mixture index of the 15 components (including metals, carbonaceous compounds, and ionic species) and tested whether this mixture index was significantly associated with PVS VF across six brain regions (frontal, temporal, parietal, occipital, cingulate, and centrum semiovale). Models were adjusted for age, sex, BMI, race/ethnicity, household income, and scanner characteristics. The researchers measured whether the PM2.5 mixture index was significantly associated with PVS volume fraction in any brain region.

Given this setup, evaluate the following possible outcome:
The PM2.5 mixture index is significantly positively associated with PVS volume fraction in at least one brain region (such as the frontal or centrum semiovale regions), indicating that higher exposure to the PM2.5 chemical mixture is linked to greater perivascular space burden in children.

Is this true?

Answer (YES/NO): NO